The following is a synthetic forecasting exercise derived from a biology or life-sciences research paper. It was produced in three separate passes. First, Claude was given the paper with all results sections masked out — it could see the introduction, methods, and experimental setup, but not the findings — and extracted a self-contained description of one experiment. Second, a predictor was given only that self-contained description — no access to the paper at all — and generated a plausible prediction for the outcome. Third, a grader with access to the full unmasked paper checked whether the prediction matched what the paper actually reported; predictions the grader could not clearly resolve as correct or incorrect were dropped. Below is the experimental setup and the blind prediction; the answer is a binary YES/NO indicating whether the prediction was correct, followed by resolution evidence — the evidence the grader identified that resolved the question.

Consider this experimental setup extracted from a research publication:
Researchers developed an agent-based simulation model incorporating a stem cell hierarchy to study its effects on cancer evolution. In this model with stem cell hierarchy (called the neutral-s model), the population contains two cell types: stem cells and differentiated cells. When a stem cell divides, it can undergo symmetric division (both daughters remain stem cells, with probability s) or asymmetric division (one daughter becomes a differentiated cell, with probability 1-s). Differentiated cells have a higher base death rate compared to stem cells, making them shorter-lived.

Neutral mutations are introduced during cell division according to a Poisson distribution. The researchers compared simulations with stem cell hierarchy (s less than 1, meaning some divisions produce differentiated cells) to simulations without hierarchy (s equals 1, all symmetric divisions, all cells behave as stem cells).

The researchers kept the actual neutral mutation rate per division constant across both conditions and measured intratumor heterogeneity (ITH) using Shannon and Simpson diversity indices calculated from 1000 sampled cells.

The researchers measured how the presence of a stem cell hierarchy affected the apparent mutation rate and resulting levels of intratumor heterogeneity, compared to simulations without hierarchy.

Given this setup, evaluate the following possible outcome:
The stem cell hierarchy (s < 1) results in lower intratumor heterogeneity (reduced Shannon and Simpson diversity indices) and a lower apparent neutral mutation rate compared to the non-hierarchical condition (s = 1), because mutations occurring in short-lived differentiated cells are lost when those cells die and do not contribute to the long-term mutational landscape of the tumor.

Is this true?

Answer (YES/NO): NO